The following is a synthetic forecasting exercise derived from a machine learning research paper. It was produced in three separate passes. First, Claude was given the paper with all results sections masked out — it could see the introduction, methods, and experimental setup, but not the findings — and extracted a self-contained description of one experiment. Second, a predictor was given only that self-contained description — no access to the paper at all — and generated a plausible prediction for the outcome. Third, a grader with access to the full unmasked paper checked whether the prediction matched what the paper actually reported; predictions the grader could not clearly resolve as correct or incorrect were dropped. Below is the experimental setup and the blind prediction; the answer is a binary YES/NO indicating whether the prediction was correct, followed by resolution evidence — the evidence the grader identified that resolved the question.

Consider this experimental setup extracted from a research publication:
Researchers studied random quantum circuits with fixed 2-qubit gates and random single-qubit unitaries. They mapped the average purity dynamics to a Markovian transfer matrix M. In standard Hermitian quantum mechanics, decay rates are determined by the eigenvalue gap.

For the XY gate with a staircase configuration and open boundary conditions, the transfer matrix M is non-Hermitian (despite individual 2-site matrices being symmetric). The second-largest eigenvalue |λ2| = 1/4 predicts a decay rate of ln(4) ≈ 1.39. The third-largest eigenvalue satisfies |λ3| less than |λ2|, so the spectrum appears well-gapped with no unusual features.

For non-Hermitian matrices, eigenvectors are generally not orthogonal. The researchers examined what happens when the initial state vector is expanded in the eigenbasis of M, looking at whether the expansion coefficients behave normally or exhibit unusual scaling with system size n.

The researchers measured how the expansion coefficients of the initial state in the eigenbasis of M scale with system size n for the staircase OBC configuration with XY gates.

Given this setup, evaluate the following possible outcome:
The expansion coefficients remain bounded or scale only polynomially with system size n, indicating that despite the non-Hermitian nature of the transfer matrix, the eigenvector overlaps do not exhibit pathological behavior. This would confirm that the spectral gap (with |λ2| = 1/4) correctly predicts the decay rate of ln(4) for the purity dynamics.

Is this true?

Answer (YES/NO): NO